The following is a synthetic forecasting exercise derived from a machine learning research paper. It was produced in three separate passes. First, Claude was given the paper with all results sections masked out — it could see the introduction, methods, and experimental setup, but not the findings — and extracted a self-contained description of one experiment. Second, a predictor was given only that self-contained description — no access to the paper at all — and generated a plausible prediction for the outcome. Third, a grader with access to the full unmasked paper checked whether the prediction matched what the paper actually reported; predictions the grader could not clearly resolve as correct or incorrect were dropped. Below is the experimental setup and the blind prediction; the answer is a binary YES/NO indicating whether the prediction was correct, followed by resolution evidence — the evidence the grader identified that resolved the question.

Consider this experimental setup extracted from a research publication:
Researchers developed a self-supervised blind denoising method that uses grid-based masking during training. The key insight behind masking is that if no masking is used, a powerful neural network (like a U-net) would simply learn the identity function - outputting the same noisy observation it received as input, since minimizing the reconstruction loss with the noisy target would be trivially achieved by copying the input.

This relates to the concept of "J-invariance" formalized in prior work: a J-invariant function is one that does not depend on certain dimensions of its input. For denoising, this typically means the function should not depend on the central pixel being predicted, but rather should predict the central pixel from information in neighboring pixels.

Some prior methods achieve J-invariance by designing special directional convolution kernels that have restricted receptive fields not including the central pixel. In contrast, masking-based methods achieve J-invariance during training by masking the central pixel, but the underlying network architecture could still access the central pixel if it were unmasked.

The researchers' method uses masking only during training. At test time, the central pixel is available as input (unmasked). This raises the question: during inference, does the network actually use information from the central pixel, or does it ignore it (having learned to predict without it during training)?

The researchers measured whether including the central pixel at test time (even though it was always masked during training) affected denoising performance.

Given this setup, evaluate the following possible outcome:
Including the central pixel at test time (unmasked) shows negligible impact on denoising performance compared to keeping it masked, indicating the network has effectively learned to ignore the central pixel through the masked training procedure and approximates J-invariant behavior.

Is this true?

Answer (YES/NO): NO